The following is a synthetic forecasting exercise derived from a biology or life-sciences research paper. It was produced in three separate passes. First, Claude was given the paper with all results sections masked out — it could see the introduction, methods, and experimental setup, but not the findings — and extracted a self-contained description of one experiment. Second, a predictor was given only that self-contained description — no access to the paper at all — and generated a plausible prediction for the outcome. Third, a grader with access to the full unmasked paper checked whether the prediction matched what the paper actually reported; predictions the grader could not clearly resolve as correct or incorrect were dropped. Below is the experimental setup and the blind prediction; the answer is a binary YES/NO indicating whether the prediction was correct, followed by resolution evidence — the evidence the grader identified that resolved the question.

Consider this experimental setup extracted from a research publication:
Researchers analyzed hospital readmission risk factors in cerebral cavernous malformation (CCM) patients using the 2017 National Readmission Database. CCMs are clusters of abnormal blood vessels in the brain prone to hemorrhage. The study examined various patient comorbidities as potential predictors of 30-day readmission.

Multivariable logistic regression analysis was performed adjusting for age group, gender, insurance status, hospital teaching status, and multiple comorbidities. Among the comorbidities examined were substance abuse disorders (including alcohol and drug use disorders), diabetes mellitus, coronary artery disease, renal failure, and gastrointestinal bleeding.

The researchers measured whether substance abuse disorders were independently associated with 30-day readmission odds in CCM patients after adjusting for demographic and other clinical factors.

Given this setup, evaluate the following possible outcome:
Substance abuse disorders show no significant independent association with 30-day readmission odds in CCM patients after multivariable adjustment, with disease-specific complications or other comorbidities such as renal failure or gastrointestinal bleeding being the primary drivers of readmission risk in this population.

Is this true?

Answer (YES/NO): NO